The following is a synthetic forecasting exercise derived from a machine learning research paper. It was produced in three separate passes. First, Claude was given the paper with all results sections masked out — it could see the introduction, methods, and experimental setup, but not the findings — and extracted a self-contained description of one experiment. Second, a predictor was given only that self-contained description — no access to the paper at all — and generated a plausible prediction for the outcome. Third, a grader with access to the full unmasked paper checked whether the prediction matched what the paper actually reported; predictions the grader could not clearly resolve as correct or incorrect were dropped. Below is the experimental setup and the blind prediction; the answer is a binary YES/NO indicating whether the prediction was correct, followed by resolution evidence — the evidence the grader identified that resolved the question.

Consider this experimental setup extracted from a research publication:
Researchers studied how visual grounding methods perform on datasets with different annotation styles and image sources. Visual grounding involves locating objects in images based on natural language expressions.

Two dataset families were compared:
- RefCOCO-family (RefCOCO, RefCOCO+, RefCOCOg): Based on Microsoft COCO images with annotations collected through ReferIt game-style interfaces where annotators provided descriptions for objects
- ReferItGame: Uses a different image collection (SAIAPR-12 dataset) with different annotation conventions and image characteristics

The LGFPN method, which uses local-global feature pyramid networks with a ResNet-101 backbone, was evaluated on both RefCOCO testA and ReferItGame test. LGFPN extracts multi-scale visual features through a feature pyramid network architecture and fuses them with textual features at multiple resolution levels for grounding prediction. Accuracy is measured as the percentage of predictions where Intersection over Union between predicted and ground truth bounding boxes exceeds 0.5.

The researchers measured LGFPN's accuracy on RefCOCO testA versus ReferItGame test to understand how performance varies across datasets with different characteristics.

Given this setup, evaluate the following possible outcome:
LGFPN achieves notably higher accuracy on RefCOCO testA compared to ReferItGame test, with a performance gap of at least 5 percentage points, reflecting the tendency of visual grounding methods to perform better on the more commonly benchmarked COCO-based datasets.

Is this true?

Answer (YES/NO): YES